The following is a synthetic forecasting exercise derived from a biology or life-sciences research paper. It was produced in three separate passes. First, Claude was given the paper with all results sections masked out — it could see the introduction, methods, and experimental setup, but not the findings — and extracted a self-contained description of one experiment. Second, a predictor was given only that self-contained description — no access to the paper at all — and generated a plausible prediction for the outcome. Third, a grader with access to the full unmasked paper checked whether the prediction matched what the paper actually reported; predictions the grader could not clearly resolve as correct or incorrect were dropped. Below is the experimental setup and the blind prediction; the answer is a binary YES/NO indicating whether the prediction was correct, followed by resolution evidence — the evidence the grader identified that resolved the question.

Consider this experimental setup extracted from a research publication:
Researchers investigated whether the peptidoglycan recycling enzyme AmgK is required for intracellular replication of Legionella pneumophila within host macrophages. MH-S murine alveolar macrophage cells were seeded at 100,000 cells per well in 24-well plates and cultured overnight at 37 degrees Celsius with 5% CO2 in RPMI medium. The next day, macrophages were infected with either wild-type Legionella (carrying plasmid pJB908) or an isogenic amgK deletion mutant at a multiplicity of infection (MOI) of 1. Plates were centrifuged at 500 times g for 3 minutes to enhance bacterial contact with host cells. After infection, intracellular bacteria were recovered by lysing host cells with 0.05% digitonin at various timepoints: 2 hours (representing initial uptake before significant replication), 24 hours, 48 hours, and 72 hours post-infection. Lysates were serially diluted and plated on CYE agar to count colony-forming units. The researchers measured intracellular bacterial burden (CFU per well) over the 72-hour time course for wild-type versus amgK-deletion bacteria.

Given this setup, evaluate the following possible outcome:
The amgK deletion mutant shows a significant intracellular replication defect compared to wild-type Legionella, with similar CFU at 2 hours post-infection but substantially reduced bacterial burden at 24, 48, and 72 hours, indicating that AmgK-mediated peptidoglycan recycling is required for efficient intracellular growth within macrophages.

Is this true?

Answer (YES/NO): YES